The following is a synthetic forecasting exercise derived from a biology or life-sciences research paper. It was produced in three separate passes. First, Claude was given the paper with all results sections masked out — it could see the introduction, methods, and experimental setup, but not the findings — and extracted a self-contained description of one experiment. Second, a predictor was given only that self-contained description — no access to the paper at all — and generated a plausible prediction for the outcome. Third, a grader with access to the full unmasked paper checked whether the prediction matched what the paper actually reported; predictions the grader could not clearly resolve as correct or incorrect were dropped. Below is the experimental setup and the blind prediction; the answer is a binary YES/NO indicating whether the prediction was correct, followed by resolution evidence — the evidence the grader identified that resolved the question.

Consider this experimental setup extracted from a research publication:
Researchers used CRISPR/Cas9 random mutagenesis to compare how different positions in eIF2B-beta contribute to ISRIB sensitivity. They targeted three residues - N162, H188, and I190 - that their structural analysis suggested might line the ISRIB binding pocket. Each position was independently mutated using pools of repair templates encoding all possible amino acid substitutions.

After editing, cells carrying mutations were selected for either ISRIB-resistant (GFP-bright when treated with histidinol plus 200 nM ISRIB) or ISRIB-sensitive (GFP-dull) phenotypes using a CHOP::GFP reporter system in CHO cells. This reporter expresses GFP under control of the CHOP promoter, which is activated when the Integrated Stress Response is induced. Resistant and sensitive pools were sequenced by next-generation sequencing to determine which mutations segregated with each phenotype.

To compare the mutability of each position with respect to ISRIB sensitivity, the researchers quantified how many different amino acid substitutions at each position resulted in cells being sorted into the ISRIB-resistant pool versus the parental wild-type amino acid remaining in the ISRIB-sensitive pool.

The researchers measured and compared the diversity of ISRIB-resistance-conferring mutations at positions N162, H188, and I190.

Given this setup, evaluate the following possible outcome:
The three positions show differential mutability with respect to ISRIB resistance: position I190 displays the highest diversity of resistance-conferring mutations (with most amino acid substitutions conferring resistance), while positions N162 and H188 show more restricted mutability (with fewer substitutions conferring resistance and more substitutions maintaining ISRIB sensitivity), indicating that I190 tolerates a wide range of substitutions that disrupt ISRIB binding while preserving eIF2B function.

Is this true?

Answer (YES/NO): NO